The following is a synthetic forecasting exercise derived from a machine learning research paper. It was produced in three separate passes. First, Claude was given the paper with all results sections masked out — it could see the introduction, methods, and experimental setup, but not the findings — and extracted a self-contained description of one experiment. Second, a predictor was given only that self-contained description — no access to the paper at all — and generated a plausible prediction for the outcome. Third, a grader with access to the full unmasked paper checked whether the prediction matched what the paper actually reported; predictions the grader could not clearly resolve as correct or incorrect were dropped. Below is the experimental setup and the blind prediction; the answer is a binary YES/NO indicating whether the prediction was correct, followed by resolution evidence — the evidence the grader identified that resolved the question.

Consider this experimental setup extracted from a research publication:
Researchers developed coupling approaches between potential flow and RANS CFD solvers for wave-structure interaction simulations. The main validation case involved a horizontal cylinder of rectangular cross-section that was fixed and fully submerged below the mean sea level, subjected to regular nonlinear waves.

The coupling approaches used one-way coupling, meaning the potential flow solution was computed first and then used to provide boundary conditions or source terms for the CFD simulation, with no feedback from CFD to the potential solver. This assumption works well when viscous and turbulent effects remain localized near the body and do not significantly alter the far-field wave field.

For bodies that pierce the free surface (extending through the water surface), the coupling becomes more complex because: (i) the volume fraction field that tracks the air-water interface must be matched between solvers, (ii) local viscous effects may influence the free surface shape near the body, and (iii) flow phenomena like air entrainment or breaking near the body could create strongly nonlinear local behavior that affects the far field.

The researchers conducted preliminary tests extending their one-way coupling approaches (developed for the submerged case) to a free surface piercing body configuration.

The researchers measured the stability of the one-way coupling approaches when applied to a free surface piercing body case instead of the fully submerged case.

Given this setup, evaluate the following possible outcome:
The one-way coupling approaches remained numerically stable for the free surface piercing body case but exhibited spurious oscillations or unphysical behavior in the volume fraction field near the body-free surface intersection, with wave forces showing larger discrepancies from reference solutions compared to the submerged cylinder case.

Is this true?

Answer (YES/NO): NO